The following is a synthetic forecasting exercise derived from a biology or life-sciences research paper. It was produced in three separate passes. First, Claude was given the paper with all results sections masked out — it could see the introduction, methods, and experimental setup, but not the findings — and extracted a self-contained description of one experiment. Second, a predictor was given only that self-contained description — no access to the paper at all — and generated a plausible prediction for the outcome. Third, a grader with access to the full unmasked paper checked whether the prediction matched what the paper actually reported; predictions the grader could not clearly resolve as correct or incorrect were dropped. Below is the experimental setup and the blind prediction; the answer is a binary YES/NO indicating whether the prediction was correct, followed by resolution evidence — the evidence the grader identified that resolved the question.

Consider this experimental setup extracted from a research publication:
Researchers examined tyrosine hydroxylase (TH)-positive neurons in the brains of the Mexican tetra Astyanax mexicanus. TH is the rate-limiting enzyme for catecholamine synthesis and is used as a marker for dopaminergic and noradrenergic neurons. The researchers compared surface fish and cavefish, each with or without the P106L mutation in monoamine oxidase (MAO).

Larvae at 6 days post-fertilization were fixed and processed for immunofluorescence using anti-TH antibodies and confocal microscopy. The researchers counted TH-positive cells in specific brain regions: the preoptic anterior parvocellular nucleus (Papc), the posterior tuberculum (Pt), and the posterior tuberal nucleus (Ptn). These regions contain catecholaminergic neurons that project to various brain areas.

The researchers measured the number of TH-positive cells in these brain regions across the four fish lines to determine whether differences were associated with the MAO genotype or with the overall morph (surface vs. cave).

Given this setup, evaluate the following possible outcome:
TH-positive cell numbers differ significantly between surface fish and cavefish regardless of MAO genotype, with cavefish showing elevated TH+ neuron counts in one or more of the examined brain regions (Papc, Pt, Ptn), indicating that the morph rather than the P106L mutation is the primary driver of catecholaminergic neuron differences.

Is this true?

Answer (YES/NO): YES